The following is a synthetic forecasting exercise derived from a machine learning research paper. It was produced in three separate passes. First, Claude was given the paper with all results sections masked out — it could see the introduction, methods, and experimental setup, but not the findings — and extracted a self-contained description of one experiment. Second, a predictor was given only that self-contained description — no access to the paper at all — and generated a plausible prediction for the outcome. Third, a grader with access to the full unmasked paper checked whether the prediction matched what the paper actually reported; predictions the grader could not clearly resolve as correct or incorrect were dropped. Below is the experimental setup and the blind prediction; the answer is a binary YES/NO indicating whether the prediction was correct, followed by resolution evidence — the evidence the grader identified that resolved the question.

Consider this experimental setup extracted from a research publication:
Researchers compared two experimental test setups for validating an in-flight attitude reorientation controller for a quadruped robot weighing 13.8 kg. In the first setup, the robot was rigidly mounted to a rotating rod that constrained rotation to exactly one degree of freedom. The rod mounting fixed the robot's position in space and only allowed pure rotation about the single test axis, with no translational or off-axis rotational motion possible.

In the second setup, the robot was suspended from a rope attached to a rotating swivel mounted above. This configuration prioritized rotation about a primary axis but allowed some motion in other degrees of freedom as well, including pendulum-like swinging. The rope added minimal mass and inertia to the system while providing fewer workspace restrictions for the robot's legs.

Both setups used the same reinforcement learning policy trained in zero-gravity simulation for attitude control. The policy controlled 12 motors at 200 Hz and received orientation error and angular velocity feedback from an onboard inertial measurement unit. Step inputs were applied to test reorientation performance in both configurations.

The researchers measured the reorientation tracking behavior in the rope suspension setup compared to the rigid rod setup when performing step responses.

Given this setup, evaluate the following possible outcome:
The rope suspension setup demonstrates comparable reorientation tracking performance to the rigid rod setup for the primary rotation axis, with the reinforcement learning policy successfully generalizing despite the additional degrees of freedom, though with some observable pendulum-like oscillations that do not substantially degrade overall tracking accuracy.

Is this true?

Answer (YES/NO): YES